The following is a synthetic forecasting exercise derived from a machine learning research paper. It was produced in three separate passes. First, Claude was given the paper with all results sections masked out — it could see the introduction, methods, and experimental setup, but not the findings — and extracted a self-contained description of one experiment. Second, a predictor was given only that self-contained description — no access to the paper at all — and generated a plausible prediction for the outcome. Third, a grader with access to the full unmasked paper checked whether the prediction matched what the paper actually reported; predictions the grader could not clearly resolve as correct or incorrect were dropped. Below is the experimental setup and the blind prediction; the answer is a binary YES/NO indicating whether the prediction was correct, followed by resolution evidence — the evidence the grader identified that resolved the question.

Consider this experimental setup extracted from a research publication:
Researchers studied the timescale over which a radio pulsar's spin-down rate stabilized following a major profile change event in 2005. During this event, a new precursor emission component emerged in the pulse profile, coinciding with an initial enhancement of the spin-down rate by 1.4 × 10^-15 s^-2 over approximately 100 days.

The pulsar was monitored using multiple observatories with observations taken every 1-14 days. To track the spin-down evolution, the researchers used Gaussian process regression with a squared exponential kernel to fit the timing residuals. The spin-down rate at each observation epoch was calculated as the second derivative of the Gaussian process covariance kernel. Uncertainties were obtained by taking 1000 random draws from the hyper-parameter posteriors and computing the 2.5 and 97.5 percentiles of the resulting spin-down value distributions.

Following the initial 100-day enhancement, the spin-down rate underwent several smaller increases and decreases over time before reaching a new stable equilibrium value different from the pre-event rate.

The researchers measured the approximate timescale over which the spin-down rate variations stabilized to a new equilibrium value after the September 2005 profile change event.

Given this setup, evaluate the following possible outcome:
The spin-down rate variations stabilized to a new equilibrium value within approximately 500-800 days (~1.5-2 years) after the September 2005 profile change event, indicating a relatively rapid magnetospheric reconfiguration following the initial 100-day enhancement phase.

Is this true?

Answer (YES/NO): NO